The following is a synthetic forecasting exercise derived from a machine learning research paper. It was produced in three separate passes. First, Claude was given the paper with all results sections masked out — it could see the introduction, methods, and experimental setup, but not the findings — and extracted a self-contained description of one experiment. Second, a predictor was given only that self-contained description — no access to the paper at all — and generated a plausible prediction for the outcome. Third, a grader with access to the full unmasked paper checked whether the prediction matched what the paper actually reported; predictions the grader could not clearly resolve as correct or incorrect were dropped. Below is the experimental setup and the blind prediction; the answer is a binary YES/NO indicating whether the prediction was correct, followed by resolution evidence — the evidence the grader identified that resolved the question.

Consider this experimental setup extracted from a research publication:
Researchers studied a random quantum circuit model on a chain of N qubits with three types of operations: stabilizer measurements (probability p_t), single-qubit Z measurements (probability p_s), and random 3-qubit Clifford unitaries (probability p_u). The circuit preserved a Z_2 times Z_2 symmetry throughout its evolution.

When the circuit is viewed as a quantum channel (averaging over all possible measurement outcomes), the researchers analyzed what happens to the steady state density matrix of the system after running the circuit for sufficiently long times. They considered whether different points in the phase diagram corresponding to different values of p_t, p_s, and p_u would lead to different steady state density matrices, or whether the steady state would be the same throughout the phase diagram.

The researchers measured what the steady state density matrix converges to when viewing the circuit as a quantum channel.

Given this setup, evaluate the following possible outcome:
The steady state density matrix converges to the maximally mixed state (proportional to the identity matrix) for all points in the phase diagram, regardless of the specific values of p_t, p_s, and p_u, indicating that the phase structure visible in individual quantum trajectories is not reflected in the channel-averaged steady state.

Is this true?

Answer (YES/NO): YES